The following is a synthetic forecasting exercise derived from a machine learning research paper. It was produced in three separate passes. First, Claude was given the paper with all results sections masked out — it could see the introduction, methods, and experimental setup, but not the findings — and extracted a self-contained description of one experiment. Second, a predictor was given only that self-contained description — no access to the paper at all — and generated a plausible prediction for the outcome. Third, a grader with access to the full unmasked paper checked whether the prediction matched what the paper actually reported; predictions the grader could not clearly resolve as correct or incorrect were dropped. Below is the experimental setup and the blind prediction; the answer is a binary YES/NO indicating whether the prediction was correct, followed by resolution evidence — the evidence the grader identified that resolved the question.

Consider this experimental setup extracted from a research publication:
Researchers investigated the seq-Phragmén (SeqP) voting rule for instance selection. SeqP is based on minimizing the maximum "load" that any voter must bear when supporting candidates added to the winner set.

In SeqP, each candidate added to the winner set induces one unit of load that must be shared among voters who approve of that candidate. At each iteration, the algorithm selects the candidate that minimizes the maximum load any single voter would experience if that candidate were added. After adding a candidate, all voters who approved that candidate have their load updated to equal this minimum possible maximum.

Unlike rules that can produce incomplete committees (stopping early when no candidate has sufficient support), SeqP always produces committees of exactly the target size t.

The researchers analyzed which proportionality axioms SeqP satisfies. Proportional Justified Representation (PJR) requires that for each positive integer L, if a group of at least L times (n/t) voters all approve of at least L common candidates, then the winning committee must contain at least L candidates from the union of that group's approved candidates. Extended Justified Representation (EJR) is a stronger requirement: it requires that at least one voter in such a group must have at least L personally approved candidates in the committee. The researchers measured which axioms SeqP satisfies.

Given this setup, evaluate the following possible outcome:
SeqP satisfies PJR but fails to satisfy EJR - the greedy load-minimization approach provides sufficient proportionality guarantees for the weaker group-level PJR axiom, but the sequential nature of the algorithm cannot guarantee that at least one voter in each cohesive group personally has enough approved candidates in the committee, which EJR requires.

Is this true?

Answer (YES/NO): YES